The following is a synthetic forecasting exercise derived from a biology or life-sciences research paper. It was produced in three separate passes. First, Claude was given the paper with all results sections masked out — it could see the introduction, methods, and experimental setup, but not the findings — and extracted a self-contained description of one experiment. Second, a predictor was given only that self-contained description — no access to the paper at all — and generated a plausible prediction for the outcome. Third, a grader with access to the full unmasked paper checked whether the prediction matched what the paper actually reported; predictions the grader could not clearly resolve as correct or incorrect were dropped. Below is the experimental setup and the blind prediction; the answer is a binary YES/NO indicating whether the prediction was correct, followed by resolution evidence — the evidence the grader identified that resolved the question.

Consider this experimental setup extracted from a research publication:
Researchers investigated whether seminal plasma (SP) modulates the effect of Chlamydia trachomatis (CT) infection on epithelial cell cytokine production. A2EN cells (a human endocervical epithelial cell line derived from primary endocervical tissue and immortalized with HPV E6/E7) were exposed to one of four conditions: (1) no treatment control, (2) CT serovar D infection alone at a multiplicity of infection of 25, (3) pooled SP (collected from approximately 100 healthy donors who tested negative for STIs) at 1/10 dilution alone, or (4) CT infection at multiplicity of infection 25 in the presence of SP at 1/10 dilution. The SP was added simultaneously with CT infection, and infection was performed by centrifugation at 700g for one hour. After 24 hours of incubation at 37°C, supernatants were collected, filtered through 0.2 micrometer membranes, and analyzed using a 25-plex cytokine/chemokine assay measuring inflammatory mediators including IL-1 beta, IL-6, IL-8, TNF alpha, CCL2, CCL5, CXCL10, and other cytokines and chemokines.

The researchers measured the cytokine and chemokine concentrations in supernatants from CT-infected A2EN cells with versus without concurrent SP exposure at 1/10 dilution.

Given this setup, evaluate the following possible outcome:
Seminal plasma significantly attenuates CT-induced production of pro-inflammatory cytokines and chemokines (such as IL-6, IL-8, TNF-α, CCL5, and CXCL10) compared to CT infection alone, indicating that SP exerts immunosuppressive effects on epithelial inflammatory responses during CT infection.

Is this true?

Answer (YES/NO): YES